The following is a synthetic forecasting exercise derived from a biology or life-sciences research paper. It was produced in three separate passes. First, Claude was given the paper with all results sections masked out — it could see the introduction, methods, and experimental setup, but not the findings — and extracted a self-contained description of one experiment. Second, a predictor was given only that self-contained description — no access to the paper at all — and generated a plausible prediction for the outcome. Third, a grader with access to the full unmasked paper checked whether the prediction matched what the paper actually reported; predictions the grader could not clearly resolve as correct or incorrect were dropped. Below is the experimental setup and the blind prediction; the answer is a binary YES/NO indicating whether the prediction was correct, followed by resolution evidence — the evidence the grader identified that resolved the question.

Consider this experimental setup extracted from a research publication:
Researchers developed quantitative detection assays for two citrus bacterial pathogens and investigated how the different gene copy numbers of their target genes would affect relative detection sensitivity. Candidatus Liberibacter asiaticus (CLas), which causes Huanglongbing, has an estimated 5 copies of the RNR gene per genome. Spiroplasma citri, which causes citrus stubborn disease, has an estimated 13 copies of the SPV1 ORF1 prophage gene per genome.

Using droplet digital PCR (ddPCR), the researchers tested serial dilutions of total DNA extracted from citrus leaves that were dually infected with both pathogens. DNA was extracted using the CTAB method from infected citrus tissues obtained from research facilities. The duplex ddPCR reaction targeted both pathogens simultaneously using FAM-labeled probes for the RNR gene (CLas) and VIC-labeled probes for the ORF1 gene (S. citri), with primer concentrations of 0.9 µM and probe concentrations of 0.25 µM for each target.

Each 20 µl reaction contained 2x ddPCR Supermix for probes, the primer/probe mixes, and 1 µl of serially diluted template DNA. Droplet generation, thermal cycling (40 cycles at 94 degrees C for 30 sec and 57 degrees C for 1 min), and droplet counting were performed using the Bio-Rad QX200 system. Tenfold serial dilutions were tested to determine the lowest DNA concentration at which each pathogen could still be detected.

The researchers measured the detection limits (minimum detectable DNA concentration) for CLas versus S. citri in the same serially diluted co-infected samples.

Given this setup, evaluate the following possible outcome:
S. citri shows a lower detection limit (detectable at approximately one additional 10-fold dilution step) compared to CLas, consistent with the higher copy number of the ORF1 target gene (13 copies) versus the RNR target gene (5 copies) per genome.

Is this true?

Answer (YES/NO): NO